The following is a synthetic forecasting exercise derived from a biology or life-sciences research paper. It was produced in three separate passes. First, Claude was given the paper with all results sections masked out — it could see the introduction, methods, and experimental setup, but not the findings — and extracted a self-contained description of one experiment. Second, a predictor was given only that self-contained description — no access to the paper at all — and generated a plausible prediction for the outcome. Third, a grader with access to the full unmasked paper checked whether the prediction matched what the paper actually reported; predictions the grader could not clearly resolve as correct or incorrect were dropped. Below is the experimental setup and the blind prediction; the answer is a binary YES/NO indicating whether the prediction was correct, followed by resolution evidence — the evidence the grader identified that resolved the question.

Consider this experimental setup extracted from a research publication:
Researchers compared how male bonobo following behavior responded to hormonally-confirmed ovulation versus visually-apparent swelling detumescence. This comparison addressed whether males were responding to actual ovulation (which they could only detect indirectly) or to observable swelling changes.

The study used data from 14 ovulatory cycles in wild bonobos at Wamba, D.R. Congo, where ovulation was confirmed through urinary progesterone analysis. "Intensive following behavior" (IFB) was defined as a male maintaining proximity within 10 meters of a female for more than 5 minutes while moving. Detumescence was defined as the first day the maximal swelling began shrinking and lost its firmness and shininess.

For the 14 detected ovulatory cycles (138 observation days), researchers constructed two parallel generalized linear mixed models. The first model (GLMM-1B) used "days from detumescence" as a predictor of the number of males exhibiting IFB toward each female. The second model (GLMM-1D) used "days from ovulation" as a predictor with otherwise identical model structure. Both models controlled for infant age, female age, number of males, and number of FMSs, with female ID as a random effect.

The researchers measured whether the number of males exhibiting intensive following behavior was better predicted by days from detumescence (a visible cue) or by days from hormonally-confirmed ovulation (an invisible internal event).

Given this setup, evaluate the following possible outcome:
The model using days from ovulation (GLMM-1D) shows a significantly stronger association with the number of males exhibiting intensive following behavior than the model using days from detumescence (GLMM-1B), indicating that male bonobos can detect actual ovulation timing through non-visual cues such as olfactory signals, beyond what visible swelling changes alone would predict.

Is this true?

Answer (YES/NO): NO